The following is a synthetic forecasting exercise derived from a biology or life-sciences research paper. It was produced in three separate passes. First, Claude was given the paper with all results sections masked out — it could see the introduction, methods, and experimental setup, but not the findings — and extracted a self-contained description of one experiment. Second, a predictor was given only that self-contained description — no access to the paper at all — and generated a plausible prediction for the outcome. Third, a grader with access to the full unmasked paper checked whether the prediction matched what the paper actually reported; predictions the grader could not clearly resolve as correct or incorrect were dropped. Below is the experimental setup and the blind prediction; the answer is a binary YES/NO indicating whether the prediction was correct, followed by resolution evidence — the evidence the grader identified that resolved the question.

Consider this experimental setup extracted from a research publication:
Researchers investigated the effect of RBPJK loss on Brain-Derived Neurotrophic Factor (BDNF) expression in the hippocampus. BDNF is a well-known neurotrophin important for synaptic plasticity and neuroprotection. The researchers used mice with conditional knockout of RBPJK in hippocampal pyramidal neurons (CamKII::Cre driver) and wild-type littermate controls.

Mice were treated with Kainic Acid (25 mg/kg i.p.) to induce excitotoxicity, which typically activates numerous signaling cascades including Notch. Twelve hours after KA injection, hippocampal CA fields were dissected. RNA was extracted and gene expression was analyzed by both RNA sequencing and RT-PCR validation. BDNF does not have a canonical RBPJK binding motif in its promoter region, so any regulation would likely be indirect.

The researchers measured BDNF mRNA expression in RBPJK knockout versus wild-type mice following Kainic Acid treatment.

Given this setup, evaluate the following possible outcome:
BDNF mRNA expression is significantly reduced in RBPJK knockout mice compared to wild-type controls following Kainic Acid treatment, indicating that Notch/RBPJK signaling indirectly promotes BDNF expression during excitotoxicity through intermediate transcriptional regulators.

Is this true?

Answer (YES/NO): YES